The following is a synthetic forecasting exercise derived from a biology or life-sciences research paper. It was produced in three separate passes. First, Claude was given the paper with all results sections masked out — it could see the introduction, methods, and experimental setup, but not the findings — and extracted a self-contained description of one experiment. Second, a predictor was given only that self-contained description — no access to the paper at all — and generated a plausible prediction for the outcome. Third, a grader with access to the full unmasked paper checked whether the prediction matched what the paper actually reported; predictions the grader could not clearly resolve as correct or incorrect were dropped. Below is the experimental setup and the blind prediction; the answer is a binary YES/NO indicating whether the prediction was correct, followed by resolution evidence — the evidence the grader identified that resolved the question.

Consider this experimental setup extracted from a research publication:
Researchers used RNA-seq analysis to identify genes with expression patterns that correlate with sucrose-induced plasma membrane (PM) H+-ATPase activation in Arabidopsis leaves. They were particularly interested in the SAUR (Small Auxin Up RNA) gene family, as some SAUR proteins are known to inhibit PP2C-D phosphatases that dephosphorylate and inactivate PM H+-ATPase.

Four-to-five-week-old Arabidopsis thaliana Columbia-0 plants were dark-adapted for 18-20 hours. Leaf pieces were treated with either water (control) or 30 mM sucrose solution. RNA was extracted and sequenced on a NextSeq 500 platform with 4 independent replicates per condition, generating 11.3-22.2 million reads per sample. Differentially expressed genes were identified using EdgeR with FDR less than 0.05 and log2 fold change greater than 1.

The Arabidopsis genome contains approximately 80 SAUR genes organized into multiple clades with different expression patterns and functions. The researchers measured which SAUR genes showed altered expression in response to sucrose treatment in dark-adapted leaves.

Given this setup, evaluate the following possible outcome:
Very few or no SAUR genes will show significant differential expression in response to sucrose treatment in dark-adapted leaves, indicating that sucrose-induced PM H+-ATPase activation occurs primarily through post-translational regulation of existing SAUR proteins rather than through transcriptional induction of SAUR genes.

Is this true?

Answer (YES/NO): NO